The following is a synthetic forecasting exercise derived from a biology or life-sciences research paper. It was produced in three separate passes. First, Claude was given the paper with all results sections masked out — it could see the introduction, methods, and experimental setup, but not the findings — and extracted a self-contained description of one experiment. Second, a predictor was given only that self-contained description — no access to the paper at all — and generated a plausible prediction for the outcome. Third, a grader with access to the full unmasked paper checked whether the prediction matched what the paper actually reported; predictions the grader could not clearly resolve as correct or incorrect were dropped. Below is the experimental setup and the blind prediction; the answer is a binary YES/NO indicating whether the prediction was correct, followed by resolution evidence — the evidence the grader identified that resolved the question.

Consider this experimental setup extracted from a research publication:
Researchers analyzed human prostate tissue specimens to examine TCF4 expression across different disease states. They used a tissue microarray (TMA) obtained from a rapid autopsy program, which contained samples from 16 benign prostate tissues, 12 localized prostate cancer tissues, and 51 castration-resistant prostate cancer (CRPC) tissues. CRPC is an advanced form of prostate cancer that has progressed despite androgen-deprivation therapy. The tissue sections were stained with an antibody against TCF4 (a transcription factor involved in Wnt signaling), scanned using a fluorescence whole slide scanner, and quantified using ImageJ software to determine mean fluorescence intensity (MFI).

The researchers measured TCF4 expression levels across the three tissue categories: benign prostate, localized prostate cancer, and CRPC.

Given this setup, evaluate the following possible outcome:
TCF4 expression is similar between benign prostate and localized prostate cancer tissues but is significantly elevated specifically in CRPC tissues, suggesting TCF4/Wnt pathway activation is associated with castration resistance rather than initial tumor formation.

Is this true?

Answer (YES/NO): NO